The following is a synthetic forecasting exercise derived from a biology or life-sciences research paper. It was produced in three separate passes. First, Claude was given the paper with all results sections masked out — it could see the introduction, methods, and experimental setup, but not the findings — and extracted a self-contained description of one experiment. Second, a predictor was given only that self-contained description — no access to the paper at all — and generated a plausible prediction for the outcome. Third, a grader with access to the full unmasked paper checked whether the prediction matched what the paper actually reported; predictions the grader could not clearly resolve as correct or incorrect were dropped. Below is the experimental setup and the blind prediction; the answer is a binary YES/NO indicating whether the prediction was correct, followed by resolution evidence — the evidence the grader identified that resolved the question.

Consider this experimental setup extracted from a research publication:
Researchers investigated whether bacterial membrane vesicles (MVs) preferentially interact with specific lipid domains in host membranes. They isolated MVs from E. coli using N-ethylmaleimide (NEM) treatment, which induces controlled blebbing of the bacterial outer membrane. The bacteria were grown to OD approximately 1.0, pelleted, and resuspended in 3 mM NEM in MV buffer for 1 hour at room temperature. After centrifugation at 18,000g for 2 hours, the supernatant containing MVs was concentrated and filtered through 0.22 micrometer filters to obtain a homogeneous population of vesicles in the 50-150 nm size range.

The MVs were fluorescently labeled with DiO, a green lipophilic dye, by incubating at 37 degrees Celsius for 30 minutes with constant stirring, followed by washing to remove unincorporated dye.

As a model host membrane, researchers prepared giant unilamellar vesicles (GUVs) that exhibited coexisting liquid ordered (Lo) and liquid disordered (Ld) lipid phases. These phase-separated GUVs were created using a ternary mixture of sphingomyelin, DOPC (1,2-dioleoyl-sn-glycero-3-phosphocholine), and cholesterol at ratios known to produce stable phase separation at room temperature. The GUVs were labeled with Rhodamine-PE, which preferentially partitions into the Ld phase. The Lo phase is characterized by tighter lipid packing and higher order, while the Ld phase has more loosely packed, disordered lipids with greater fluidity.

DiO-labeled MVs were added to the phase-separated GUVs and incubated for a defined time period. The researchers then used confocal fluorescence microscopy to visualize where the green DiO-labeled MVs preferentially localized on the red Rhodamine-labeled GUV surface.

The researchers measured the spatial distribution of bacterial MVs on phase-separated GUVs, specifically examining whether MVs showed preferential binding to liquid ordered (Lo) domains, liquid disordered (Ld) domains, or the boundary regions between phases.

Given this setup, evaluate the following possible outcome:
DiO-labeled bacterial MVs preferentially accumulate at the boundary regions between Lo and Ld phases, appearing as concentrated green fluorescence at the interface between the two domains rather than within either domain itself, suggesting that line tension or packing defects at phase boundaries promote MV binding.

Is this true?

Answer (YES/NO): NO